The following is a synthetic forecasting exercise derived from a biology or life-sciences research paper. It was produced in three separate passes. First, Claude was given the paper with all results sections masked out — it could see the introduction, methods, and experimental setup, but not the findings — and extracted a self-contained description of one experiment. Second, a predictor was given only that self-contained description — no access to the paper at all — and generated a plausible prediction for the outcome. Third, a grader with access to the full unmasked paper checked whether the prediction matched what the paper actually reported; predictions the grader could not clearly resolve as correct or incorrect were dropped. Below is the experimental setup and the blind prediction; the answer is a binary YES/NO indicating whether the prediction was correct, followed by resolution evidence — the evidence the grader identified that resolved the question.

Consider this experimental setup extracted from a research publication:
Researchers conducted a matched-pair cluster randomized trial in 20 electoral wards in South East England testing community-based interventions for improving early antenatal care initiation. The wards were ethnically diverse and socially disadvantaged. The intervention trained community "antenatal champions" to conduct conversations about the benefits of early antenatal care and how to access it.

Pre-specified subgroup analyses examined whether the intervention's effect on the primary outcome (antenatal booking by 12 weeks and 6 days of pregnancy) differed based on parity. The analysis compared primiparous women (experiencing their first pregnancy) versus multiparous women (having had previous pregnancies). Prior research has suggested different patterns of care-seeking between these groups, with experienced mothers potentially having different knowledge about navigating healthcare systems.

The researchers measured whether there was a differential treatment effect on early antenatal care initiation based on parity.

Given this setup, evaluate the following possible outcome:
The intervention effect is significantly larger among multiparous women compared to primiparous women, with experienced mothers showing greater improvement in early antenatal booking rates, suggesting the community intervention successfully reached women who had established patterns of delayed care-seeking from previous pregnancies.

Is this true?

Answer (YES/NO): NO